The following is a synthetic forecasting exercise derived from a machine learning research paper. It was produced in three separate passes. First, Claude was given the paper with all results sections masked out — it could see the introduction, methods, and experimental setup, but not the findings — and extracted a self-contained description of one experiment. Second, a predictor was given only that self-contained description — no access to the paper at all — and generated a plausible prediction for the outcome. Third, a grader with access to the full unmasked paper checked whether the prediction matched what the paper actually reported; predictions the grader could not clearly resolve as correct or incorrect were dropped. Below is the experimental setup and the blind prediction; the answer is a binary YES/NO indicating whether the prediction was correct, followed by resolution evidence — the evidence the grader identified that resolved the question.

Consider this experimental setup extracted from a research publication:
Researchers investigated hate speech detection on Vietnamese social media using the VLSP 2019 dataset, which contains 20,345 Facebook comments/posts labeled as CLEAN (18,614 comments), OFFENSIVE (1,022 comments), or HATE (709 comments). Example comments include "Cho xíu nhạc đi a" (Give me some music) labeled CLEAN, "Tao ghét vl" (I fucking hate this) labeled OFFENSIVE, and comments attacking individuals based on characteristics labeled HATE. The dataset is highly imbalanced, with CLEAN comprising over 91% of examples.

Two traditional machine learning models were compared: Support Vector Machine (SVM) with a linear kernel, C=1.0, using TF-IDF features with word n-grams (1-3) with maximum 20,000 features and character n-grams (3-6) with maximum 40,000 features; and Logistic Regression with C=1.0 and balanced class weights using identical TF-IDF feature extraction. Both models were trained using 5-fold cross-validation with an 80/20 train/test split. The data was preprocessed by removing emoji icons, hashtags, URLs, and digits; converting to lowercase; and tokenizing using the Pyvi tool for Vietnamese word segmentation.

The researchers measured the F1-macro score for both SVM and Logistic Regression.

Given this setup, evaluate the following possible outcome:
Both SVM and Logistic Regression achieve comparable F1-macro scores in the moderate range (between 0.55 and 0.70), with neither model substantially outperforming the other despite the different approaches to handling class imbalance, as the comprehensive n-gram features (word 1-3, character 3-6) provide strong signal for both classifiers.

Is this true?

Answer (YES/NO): YES